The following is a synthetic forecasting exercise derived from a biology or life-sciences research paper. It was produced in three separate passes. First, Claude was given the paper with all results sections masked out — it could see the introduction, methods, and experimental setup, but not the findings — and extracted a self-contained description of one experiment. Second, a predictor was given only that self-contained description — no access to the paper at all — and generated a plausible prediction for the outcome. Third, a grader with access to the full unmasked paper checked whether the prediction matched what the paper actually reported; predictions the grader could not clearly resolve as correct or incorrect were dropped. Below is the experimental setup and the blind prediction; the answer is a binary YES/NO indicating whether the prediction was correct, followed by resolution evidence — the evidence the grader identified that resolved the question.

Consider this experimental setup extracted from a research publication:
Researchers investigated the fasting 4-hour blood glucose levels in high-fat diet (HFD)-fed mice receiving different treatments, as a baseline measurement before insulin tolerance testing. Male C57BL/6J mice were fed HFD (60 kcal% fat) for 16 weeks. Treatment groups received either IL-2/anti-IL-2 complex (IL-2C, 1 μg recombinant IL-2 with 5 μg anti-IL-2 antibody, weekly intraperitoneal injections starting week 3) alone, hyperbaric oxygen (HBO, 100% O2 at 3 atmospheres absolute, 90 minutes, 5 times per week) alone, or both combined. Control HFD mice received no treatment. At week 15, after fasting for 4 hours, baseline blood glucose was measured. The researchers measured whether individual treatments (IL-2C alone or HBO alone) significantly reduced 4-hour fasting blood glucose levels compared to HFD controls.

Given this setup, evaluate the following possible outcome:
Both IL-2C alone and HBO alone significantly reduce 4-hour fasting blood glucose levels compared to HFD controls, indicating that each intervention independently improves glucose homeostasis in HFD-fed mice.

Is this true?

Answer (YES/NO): NO